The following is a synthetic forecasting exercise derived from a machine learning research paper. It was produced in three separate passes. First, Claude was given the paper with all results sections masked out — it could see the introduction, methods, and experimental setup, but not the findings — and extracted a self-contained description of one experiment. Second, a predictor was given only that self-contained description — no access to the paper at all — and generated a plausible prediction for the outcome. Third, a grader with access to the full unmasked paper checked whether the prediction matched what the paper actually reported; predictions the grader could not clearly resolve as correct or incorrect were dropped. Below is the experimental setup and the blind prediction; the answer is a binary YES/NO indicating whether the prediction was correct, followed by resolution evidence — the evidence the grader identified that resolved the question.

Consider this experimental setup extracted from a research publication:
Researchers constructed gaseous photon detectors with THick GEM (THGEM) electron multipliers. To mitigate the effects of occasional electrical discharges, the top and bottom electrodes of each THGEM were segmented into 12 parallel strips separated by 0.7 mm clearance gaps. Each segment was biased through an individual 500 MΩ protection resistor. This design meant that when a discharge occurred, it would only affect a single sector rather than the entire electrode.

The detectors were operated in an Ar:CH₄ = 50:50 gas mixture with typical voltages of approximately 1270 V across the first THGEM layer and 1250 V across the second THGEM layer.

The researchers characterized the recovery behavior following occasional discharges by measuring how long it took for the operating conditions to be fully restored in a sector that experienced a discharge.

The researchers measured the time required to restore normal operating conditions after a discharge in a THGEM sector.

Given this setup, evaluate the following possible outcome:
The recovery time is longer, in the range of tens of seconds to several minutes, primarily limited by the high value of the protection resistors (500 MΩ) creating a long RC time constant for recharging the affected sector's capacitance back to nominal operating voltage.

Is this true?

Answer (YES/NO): NO